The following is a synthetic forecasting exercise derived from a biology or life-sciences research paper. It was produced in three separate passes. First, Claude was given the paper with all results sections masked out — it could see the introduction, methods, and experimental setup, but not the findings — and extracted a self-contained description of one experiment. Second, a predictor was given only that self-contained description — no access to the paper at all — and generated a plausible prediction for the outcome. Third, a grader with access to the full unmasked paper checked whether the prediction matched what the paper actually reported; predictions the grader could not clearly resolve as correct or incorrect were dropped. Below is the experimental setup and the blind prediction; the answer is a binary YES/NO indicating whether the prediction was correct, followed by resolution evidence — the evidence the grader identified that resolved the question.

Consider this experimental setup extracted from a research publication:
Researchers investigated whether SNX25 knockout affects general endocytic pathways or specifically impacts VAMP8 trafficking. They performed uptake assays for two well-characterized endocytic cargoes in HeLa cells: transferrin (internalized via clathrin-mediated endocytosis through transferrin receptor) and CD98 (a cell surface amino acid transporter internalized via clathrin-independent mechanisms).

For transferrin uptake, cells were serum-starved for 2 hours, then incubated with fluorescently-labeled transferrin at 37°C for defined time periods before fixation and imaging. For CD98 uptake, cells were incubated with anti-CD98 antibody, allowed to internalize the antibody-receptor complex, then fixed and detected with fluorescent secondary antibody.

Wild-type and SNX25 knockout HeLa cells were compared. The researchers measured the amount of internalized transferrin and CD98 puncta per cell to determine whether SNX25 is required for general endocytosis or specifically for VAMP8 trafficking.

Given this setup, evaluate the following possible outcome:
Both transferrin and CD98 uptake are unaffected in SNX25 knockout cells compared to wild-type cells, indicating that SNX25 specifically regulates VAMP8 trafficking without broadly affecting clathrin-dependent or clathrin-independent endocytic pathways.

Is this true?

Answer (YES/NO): YES